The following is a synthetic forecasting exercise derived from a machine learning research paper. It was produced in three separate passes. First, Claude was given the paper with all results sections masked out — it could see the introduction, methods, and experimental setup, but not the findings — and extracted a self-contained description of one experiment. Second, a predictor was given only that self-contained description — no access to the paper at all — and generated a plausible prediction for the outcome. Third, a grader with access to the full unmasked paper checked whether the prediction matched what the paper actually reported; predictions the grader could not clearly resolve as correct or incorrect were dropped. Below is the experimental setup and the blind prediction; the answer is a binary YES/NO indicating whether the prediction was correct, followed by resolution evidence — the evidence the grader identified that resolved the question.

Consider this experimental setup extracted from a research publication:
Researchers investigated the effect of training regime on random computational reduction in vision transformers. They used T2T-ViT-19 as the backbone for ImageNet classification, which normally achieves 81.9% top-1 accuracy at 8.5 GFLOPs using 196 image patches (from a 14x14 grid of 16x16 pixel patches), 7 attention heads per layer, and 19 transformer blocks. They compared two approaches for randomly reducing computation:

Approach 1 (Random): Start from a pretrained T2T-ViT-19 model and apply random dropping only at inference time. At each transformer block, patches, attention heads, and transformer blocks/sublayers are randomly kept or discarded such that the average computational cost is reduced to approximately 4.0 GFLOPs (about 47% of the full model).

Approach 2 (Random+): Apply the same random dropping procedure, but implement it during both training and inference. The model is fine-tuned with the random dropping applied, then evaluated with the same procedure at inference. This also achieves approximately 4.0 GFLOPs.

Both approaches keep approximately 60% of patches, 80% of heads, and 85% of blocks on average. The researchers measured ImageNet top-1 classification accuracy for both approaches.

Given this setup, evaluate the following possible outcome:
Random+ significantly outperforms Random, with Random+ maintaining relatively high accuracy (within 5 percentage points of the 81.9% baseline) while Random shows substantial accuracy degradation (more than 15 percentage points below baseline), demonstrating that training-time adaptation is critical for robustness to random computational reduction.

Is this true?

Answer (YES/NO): NO